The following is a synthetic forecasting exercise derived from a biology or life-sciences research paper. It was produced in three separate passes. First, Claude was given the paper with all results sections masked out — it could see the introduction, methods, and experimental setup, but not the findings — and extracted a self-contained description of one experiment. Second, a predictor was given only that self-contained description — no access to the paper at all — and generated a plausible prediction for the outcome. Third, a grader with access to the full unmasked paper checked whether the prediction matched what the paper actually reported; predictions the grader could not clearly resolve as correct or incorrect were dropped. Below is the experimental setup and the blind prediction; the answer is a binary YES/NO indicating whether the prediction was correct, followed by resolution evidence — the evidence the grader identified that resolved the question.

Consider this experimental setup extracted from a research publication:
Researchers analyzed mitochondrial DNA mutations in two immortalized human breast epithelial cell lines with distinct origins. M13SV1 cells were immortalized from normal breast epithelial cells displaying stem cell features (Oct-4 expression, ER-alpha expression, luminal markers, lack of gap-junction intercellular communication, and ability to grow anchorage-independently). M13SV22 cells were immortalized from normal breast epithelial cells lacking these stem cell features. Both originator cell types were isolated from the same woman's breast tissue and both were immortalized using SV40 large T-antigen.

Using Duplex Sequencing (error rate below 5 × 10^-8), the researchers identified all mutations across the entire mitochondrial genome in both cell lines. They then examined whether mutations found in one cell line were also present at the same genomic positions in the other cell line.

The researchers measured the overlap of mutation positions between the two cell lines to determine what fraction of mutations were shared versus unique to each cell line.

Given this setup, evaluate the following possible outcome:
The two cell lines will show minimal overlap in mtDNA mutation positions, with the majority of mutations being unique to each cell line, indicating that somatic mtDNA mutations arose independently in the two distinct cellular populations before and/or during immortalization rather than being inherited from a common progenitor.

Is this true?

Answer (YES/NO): NO